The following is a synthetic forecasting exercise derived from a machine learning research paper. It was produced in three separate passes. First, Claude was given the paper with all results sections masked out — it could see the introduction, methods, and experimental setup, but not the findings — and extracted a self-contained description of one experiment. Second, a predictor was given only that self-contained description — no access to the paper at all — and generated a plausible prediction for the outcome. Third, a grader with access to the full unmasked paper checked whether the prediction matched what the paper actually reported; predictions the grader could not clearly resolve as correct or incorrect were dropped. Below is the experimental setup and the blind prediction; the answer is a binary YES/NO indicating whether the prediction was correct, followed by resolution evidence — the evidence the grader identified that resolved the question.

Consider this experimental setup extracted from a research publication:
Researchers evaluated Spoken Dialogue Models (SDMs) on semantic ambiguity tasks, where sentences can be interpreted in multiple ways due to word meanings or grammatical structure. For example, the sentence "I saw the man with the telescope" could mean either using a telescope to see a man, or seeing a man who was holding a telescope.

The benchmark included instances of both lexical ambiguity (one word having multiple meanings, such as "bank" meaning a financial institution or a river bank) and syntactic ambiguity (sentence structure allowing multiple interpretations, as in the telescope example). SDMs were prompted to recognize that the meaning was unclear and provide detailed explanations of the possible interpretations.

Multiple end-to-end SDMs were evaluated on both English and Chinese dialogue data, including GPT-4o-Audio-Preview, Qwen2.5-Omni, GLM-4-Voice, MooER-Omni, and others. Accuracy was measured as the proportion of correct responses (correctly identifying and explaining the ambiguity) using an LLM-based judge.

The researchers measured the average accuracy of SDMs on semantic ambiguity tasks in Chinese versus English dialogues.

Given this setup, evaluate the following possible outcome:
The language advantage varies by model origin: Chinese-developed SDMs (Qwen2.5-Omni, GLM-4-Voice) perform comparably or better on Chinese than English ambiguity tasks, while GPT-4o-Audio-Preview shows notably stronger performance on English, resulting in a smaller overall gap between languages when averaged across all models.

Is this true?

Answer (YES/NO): NO